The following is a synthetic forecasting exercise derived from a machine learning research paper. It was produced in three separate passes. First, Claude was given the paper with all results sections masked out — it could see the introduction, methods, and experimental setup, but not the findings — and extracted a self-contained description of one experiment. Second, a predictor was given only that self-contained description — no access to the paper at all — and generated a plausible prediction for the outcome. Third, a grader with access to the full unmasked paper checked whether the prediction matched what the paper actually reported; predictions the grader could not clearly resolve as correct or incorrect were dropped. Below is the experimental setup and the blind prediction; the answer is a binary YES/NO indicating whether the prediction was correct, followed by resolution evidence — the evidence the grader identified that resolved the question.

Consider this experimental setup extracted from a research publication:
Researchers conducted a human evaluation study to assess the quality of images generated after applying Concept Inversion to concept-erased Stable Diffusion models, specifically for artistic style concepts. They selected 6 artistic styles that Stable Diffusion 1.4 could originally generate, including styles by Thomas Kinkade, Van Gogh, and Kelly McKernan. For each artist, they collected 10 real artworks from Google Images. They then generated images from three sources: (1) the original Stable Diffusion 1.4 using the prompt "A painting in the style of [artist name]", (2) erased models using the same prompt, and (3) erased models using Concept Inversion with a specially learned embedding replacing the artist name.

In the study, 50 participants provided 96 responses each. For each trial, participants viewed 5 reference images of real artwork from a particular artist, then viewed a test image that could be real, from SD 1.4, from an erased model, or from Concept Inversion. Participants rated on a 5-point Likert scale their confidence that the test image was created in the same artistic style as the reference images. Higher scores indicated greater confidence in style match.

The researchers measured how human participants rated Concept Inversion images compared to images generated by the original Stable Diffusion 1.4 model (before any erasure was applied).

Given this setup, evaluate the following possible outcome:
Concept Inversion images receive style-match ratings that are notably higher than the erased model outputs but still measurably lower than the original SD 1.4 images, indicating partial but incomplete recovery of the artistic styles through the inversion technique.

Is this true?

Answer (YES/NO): NO